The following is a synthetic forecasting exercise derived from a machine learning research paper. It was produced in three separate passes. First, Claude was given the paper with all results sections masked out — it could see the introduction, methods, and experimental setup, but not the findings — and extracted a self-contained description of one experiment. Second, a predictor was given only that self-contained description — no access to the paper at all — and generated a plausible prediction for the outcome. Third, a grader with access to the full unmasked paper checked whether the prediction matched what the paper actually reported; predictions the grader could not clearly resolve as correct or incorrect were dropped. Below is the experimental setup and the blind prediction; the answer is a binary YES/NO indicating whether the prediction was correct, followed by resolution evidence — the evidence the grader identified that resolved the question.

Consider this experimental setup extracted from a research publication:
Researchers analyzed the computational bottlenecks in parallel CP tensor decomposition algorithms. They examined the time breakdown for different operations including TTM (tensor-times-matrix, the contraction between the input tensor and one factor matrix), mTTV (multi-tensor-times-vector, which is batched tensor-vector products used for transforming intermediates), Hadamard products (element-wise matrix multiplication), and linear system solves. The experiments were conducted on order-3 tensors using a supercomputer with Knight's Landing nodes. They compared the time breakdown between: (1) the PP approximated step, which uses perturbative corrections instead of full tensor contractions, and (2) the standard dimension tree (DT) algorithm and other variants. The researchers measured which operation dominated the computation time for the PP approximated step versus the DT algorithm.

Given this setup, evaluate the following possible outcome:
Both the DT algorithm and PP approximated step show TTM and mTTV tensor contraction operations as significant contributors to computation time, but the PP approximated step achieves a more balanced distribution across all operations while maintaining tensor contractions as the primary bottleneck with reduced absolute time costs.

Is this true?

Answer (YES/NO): NO